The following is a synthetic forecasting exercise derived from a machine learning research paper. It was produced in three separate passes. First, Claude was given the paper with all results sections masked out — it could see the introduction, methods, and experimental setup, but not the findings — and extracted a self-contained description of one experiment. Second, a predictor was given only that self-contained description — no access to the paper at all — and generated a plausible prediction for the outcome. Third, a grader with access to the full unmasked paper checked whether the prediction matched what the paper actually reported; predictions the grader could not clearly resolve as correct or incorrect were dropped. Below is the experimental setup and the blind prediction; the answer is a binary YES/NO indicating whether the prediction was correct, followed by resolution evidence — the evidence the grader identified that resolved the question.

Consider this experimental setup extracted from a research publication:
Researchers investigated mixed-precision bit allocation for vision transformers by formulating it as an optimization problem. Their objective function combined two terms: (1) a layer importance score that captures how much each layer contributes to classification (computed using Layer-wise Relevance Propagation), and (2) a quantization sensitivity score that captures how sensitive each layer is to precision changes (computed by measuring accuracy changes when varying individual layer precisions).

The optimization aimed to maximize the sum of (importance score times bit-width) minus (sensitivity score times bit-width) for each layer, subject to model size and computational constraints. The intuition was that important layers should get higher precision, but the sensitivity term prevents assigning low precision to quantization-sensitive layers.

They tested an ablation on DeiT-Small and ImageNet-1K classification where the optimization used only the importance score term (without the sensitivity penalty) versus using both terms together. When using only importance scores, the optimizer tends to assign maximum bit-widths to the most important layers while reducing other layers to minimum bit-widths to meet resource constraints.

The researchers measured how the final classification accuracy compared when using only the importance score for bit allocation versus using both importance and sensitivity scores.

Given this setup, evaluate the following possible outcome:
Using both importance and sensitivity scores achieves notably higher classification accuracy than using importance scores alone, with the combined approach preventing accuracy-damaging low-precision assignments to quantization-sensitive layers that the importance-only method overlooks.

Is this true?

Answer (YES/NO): YES